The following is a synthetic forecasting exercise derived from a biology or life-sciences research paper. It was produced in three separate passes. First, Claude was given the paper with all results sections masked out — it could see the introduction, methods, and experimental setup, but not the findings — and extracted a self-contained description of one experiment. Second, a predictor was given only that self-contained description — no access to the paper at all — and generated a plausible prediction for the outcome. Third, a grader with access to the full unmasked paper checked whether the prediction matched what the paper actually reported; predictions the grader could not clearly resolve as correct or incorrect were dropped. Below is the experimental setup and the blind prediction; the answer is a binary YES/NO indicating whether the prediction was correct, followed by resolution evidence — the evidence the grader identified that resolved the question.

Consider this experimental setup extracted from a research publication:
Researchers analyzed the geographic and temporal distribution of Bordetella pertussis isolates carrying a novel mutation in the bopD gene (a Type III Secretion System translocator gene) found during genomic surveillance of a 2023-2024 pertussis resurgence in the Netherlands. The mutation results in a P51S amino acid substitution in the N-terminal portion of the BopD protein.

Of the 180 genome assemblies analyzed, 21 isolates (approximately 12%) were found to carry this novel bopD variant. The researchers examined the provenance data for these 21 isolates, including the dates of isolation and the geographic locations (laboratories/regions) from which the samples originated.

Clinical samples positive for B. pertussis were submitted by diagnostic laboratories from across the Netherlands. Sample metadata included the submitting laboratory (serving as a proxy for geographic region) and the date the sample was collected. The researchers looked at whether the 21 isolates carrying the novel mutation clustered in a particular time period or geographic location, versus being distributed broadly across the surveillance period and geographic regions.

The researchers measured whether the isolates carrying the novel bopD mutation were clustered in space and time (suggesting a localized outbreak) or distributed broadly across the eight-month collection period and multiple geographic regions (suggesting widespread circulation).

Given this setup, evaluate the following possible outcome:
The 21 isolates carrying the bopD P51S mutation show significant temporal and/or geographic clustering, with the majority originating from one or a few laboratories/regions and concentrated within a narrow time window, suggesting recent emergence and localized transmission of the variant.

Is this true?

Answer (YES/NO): NO